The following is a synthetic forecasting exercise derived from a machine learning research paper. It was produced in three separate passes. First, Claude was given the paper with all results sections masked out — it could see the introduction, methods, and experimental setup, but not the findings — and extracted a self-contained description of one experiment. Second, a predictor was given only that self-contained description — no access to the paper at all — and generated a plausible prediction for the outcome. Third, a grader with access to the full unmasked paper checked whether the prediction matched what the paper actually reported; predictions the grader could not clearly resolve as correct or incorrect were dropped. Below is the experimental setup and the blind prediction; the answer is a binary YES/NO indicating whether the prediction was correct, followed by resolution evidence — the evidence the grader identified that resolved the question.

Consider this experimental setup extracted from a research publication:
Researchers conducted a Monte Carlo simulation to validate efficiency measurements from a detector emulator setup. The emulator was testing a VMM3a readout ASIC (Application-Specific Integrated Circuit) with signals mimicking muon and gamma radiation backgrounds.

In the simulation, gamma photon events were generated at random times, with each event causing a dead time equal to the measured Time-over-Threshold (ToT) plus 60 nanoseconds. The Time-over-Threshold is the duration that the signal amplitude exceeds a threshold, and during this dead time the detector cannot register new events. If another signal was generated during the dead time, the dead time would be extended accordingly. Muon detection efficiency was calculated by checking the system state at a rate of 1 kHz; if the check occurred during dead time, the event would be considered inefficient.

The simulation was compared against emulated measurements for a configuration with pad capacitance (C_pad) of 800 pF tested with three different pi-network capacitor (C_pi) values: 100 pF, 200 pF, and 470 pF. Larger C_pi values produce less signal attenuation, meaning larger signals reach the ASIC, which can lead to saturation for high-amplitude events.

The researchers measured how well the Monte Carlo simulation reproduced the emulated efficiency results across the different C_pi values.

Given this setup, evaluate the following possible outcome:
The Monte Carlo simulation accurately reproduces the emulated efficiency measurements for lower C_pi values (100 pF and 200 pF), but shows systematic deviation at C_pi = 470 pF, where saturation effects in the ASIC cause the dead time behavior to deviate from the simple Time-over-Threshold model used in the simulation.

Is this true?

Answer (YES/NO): YES